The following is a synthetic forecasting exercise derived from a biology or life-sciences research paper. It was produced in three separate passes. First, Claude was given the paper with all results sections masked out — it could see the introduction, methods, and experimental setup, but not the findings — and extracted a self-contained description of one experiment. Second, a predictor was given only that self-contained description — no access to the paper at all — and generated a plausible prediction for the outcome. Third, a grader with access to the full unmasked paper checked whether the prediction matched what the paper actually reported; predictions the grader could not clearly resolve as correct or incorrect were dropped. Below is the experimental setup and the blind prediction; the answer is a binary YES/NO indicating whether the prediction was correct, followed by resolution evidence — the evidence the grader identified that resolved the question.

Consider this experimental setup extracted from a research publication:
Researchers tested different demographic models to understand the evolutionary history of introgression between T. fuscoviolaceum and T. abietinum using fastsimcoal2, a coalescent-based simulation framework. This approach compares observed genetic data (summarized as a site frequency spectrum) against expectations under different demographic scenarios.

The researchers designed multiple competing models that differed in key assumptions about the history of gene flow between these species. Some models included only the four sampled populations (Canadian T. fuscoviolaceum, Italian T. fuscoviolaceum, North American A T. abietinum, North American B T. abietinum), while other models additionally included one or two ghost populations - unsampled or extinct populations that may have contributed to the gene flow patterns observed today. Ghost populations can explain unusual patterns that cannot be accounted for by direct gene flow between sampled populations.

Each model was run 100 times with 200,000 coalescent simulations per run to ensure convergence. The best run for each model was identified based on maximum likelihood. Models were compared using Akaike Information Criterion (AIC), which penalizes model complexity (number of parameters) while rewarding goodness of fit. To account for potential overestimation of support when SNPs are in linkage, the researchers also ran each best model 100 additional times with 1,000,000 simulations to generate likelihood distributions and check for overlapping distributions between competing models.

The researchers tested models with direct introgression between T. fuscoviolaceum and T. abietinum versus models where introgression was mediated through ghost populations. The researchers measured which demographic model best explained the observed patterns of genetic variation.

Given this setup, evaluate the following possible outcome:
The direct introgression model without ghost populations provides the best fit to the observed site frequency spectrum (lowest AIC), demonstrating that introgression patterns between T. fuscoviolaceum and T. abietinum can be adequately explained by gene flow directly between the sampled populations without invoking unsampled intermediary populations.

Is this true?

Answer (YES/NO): NO